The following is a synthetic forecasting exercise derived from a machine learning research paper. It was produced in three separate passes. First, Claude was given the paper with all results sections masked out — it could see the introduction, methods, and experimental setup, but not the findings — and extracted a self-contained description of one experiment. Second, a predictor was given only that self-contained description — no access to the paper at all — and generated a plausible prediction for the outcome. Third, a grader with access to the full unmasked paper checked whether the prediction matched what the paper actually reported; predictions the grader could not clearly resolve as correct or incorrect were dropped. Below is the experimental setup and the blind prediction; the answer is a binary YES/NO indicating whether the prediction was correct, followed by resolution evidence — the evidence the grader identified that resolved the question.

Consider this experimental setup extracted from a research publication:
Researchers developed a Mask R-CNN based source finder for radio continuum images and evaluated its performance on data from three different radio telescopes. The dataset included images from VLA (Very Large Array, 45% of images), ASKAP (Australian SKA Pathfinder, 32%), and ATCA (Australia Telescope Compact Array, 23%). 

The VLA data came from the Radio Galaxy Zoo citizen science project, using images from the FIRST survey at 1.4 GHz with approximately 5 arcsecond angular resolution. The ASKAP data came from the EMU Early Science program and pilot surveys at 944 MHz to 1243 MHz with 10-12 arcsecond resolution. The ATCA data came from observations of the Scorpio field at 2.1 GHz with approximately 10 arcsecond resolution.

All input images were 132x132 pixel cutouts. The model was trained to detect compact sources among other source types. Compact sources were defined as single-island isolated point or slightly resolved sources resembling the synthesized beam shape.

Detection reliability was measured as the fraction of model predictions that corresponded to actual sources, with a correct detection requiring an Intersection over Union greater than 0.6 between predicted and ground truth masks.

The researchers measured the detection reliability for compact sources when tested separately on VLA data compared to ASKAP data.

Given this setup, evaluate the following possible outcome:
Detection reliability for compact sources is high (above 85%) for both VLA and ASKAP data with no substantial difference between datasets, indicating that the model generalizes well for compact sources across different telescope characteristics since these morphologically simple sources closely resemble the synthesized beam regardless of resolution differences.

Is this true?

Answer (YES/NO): NO